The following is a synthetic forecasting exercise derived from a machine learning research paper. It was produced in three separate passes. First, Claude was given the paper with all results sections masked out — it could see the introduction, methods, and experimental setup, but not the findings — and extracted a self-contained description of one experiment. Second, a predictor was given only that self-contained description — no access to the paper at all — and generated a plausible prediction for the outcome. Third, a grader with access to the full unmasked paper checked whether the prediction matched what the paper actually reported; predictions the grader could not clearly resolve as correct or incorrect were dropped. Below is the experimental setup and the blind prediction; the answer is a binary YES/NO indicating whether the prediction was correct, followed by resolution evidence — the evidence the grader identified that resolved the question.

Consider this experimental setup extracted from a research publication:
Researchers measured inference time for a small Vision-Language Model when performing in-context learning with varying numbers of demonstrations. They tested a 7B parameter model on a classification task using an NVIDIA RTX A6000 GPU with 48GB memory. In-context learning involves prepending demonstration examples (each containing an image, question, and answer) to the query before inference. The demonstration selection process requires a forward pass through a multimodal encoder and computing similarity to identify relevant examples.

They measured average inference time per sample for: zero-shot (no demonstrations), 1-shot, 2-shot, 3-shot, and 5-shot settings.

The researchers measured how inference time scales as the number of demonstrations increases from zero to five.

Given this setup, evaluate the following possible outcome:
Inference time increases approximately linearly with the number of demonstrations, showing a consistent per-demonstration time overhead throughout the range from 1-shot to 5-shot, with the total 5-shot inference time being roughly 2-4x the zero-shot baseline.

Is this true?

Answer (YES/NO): NO